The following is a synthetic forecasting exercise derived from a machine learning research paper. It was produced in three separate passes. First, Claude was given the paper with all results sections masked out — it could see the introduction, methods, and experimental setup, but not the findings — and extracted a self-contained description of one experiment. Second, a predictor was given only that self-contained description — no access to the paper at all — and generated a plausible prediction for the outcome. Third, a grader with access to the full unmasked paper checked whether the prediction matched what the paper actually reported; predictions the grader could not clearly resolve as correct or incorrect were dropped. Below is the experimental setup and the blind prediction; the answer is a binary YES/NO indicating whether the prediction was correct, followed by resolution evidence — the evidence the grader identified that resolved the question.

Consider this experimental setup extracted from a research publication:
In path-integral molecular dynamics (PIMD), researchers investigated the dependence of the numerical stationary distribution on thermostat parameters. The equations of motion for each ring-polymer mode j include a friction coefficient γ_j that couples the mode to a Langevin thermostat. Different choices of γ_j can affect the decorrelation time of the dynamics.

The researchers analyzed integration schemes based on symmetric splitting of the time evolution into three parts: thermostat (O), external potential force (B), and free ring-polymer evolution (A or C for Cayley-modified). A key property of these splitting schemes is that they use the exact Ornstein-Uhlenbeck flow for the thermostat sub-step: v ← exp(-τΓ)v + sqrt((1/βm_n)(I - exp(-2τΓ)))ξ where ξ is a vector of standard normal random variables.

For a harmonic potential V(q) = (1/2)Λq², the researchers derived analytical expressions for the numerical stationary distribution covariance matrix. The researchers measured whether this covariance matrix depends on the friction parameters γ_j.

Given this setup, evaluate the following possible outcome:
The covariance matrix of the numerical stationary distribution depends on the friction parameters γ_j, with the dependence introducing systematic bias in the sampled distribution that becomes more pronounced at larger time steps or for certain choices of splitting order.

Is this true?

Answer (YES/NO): NO